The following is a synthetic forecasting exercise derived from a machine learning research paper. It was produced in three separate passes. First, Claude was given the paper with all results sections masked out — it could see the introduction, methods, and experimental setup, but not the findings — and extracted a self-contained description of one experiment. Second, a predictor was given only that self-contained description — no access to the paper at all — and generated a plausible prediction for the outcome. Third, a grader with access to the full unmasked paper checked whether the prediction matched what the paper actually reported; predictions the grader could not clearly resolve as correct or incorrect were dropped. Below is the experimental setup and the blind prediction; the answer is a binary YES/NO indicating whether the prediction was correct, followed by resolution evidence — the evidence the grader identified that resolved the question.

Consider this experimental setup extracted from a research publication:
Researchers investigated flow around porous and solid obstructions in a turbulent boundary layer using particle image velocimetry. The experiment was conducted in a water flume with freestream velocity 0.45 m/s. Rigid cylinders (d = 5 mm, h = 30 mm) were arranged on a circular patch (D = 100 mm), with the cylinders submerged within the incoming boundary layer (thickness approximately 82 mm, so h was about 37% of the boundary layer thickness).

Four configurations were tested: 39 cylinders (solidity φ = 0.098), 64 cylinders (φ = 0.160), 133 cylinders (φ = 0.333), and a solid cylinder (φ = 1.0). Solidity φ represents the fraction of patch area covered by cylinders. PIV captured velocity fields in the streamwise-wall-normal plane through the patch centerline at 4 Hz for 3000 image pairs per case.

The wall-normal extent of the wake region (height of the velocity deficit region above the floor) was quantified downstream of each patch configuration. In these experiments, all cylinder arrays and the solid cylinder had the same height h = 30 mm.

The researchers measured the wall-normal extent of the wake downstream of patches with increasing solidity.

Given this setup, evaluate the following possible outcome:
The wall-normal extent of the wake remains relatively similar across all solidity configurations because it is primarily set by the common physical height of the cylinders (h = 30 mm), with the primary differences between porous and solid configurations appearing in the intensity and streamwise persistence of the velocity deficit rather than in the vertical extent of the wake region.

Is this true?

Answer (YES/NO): NO